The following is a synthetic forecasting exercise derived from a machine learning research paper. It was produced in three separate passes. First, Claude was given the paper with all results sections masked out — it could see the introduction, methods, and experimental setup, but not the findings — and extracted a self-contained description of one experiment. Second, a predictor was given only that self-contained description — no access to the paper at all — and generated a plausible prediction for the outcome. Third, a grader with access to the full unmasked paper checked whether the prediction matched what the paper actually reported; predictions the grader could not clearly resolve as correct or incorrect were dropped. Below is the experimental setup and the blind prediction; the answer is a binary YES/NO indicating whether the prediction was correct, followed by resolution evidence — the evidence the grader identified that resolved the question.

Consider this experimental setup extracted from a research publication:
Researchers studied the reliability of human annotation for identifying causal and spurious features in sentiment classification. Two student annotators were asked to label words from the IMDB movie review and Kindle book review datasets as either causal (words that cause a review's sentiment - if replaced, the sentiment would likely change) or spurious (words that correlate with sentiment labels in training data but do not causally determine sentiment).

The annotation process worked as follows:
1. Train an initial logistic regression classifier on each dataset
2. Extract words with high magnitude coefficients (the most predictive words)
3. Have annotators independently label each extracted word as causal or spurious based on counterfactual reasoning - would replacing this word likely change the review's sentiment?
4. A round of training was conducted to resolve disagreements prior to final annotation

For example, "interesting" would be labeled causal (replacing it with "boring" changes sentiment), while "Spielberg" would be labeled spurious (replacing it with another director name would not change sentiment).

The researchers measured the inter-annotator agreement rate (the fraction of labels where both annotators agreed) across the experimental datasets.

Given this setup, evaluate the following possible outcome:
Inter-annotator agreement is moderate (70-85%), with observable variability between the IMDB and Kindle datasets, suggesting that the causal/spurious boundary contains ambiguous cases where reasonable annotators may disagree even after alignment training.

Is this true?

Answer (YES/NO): NO